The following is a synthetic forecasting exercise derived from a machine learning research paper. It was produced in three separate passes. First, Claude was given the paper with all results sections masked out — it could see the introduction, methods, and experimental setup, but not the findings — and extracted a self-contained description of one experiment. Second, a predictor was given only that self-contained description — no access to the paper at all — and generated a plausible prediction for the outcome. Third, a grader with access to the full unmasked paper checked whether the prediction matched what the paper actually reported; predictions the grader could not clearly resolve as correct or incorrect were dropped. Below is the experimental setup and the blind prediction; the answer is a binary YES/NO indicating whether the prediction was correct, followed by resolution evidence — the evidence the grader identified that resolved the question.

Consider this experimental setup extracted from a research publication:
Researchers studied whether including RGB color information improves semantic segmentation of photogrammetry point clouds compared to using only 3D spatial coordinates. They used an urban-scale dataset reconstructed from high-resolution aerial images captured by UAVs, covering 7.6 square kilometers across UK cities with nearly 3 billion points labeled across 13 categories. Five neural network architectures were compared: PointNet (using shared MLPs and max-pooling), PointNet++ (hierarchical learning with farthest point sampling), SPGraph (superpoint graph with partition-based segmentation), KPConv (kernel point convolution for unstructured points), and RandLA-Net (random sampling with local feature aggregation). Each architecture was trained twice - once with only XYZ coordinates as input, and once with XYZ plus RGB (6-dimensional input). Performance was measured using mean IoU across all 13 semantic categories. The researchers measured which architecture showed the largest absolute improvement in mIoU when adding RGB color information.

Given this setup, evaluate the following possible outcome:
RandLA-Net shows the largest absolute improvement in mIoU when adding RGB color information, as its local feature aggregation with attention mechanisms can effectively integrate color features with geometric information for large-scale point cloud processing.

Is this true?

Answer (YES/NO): NO